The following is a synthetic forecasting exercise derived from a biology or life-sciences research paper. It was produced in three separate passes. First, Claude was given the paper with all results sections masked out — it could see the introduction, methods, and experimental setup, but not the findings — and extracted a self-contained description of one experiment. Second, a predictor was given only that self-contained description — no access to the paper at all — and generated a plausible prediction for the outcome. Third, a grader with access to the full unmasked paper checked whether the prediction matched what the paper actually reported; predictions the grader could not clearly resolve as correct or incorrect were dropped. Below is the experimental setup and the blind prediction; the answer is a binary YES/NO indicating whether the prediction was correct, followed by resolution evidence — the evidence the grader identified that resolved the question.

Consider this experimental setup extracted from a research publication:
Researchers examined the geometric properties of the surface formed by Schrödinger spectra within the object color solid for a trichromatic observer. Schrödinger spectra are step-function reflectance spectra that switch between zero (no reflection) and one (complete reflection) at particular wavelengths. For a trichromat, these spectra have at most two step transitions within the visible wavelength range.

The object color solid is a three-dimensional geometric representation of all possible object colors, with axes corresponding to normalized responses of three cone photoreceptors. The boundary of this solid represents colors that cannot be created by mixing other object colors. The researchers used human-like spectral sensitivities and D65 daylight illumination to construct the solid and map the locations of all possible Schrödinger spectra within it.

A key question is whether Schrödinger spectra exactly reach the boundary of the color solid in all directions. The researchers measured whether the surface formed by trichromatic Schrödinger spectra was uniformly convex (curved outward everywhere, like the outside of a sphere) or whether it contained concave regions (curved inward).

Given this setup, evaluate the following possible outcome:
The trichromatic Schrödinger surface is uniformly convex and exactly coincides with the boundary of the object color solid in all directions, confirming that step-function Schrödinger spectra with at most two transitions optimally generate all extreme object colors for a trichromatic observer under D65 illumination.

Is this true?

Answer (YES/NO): NO